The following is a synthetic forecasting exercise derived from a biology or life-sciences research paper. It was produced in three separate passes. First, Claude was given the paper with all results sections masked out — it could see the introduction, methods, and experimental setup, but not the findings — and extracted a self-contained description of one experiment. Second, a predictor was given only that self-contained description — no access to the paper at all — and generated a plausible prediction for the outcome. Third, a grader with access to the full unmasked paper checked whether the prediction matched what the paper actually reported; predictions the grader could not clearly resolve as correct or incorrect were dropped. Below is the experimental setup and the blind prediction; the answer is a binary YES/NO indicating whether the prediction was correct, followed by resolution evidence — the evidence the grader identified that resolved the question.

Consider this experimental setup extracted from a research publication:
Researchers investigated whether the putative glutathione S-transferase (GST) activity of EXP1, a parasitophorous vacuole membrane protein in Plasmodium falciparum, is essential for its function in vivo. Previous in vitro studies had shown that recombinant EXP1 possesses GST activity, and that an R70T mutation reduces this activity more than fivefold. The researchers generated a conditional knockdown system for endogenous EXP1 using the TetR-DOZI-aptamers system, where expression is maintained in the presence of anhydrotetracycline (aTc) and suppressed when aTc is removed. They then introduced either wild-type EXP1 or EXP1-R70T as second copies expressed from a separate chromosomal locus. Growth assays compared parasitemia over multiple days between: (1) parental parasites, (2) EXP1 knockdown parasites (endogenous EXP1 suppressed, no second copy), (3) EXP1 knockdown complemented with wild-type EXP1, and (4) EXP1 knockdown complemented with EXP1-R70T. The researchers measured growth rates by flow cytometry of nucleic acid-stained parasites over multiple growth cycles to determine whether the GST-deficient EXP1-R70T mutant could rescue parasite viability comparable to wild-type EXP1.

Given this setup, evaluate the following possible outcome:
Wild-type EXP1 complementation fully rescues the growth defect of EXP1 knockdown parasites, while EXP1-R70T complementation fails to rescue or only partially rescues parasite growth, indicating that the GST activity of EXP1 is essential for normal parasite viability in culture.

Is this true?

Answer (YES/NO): NO